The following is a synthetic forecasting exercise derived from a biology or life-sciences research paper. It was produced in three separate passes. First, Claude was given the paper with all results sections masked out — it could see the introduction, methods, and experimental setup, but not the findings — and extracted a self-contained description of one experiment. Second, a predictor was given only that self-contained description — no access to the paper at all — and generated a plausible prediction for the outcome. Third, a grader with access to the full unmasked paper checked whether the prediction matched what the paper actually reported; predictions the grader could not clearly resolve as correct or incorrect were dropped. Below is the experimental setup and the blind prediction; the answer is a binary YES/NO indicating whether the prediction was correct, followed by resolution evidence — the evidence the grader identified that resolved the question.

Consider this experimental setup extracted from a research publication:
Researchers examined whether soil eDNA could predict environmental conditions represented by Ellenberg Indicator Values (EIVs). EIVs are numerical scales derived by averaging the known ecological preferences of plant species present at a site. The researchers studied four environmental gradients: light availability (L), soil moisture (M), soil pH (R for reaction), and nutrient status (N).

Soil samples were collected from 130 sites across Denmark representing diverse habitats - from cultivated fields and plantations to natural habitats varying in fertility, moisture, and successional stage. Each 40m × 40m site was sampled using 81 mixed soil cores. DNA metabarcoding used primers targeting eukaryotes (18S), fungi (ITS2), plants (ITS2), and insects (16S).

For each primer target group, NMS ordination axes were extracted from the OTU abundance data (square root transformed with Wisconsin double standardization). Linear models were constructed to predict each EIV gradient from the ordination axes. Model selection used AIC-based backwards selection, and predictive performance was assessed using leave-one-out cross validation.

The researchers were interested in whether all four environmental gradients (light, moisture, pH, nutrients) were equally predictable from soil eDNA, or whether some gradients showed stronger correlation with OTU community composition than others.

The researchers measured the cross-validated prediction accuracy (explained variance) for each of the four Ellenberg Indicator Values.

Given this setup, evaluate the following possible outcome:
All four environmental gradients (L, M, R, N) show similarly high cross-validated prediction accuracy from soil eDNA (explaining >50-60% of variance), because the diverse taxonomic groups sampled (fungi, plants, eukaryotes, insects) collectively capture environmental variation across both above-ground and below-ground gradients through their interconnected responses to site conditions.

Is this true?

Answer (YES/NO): YES